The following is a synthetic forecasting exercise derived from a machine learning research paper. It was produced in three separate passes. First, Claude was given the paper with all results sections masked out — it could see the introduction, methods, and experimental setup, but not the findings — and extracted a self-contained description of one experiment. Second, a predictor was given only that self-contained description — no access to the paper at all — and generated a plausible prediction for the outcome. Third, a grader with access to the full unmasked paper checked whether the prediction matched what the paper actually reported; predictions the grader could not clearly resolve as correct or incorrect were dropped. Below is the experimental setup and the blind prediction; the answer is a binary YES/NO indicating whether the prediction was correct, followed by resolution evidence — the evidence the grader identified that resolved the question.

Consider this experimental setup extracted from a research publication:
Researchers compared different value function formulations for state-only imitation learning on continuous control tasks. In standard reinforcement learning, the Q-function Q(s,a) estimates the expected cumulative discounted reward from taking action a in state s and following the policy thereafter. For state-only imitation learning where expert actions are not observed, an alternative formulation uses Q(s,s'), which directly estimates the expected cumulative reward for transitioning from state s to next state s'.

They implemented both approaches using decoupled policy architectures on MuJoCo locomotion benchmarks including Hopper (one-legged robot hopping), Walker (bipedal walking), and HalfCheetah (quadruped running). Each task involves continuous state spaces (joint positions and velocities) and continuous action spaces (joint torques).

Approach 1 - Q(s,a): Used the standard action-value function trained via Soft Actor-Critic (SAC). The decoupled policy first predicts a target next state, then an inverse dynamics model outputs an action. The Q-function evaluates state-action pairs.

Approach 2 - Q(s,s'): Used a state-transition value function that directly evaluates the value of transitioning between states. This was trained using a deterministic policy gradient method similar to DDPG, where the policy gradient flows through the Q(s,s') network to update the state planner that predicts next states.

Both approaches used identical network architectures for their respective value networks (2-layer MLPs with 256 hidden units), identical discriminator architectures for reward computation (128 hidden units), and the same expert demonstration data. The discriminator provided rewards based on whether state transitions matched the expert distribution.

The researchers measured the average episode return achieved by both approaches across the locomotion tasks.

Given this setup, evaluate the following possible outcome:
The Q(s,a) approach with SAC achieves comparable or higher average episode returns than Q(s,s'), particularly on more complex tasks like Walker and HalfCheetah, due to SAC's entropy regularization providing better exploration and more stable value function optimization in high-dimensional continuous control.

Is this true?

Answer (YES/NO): YES